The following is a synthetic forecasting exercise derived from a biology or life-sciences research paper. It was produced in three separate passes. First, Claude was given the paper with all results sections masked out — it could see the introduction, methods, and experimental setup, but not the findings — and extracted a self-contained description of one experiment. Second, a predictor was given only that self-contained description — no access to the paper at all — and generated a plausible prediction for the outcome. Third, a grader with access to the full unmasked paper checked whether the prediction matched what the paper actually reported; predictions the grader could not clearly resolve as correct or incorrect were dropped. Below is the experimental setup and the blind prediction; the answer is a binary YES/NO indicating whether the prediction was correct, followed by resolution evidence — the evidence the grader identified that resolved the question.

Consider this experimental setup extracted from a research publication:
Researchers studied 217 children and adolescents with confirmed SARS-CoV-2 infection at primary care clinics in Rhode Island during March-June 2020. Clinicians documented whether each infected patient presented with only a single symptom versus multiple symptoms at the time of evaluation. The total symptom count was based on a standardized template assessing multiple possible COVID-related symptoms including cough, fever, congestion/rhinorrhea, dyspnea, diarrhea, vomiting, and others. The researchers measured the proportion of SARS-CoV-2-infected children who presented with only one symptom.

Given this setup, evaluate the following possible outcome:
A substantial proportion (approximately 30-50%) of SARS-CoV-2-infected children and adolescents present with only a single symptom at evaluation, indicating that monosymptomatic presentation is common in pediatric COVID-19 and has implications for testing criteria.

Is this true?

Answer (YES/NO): NO